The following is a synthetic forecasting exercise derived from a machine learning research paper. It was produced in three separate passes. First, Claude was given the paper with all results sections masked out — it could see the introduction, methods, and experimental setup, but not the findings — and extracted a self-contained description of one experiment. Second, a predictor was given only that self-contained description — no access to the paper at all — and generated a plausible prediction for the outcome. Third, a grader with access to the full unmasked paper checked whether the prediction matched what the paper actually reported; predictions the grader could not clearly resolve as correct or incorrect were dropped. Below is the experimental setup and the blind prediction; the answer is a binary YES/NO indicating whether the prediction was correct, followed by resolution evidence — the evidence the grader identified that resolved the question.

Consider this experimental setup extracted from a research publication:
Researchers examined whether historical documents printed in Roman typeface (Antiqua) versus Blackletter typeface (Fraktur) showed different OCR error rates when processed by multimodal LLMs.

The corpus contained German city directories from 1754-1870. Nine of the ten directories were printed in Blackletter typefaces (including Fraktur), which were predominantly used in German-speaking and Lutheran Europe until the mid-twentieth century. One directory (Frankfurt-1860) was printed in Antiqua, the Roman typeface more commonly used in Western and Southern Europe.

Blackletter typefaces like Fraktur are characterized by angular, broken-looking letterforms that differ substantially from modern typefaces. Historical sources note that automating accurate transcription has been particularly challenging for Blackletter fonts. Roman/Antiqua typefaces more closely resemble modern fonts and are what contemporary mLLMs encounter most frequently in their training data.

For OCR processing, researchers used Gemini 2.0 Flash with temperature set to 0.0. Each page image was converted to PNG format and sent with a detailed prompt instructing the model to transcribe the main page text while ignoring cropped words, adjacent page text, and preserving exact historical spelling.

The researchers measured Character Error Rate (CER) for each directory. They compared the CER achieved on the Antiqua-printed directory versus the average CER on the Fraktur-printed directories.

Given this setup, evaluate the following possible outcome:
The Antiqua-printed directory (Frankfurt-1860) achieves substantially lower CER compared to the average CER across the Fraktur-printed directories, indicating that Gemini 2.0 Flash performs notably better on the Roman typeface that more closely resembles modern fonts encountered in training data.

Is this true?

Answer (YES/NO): YES